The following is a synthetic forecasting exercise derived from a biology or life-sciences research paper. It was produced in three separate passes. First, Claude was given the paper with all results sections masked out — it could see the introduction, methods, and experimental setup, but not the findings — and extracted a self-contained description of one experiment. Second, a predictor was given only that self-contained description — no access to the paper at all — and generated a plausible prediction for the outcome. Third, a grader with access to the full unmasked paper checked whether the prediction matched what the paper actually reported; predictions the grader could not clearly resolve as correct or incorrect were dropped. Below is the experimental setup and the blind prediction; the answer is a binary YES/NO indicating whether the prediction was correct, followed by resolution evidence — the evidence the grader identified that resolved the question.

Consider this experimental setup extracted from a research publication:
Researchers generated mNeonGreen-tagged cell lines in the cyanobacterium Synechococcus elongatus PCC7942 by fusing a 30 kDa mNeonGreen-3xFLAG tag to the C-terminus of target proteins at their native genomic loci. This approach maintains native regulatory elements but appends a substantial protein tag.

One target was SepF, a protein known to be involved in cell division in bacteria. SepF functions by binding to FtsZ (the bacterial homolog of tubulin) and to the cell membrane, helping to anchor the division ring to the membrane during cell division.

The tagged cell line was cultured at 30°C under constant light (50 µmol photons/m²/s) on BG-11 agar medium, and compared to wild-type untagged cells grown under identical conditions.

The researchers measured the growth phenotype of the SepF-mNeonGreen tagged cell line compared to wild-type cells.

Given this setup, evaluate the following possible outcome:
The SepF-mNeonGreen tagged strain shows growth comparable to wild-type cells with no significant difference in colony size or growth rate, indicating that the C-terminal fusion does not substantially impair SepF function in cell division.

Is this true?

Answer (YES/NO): NO